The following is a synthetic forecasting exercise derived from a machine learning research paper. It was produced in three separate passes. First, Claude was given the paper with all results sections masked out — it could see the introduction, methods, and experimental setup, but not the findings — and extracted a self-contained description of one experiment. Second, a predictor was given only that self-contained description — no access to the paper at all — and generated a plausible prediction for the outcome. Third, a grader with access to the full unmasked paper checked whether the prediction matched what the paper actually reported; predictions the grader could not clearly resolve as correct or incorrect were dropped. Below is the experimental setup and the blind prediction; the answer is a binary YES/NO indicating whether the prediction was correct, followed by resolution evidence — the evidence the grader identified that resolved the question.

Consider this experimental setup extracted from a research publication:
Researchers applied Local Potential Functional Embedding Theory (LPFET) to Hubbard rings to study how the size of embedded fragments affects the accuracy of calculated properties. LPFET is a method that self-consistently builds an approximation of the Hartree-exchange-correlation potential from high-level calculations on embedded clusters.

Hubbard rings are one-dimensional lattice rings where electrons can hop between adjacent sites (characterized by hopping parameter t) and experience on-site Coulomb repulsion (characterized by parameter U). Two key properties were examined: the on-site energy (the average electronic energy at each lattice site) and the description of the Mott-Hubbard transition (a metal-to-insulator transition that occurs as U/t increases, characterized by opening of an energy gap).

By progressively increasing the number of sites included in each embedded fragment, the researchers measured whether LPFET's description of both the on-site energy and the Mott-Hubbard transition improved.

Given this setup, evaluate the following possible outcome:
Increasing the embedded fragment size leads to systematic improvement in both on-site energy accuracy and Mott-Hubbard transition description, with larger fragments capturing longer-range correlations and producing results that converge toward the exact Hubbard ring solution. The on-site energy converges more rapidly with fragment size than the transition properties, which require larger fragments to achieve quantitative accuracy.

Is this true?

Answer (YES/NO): NO